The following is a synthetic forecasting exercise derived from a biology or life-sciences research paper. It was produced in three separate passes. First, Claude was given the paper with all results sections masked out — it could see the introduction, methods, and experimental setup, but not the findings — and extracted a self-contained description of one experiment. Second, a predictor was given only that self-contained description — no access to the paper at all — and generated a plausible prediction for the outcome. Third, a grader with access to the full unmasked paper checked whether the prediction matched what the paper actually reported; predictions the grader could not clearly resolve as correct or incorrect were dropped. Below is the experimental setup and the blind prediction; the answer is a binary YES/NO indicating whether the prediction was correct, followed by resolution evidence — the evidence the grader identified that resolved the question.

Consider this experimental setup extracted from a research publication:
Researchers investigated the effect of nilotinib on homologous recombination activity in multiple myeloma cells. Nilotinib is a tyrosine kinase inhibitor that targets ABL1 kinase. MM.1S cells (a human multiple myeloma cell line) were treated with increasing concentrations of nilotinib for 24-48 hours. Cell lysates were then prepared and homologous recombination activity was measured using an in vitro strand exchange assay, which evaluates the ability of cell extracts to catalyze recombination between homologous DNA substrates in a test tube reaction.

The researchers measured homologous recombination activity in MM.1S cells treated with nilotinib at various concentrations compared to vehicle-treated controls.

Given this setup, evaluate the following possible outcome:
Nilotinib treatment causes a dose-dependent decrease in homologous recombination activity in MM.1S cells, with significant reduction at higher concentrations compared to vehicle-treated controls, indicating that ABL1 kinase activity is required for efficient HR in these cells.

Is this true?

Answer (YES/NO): YES